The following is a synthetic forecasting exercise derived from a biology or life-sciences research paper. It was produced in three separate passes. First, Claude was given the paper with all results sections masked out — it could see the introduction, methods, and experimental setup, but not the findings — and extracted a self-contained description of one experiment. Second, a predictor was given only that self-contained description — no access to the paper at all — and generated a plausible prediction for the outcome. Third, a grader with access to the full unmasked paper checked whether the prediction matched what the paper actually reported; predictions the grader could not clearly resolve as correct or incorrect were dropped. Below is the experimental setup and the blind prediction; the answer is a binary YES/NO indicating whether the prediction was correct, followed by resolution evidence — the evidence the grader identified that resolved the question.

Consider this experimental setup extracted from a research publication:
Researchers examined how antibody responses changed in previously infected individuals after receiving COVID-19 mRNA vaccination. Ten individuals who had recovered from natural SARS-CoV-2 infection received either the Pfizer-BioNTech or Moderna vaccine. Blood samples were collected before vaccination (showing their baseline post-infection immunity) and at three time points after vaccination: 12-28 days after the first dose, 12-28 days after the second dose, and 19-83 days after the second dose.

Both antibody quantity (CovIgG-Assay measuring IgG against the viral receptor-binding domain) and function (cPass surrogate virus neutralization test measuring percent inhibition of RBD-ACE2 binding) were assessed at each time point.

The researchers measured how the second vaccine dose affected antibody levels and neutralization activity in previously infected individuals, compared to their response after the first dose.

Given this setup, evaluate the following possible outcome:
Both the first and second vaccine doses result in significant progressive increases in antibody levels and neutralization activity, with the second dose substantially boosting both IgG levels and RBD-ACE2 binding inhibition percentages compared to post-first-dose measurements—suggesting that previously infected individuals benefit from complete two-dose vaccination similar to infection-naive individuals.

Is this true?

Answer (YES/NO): NO